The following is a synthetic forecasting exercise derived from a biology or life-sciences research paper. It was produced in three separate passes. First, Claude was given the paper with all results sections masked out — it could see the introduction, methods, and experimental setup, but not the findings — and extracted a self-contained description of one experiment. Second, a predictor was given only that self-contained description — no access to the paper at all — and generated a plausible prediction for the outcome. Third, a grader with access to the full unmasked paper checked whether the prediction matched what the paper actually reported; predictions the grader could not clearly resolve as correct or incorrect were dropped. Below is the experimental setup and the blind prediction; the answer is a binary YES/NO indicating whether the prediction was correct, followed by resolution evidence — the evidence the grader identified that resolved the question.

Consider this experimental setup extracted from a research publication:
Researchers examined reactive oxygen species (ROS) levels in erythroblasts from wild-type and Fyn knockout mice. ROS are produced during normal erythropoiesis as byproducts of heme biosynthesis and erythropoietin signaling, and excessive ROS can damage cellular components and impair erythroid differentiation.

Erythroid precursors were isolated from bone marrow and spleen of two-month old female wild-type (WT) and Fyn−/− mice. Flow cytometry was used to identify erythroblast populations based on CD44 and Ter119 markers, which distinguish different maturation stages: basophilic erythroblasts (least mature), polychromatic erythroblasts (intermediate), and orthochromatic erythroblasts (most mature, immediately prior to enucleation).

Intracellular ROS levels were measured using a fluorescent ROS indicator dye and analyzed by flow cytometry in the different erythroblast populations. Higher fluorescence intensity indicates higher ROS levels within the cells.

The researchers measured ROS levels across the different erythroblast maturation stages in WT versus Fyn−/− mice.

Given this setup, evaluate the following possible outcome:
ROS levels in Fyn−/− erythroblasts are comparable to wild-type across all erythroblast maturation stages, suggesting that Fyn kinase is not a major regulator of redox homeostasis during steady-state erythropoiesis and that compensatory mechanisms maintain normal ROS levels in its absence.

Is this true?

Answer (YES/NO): NO